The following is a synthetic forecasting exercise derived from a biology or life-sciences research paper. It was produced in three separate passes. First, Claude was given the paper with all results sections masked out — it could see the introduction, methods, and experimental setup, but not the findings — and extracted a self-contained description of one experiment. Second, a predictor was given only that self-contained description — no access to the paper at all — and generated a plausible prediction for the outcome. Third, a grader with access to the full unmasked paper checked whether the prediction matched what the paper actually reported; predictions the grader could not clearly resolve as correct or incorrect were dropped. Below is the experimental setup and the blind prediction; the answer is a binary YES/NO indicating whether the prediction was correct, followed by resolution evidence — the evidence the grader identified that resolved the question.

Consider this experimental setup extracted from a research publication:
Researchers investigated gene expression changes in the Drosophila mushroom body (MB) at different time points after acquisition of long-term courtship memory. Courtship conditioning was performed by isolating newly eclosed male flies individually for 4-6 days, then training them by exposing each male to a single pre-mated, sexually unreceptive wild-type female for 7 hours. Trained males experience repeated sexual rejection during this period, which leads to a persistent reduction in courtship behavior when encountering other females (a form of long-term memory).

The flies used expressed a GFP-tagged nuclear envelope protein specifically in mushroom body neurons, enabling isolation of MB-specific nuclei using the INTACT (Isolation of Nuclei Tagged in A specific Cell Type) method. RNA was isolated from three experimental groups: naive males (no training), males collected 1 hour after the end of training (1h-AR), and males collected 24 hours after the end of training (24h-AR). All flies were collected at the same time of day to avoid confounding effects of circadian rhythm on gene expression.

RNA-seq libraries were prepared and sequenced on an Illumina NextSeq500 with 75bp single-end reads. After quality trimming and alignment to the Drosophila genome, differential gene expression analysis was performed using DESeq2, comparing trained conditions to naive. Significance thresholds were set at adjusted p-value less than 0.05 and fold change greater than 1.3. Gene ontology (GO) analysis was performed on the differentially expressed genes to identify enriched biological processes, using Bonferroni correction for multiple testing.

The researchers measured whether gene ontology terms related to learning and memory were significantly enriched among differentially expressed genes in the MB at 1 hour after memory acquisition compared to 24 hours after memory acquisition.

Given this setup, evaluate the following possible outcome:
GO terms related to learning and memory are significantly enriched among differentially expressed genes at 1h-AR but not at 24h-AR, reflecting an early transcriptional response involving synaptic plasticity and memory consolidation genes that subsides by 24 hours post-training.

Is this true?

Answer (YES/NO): YES